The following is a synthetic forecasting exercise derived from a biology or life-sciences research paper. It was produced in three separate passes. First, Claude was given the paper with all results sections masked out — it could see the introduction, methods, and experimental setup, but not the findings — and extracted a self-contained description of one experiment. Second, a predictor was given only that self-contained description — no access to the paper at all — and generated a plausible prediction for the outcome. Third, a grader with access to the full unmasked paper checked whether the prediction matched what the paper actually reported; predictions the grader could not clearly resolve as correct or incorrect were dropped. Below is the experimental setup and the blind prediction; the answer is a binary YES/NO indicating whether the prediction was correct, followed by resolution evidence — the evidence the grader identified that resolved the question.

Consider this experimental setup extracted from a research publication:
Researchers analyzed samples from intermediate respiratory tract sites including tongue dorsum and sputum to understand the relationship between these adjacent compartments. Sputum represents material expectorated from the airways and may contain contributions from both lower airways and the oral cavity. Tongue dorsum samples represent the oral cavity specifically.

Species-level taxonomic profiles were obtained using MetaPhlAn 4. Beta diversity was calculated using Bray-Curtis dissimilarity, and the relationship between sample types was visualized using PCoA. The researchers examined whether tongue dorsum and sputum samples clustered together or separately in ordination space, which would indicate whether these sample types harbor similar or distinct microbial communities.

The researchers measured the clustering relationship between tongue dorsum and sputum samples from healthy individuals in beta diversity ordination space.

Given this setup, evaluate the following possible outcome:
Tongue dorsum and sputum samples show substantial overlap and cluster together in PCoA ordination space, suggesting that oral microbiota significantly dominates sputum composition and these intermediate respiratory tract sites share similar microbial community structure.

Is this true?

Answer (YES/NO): NO